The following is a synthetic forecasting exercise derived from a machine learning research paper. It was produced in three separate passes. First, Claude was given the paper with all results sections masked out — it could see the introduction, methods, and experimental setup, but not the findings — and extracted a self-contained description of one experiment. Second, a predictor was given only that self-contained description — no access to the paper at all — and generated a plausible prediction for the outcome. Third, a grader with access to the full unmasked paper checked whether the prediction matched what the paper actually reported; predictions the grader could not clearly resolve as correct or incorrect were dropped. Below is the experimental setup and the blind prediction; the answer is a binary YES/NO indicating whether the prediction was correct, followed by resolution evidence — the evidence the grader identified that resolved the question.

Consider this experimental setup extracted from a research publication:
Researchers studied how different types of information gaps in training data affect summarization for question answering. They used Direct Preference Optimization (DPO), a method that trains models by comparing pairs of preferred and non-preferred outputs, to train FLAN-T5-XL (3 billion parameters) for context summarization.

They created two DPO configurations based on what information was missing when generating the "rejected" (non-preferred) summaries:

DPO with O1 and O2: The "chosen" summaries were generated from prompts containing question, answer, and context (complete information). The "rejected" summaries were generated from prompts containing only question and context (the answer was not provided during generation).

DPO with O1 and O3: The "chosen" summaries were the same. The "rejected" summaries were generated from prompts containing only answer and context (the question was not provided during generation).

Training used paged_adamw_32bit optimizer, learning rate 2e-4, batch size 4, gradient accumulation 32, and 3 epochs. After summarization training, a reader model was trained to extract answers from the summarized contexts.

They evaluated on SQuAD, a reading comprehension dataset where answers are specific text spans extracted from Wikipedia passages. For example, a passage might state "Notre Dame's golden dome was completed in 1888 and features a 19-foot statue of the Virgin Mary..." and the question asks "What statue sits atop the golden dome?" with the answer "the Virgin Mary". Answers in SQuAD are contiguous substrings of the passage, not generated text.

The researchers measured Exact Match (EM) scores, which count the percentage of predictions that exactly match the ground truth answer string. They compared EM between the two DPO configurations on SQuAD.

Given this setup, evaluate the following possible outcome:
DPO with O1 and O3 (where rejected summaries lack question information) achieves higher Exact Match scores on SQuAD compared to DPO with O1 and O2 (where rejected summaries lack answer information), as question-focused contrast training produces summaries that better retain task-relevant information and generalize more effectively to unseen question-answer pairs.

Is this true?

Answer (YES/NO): YES